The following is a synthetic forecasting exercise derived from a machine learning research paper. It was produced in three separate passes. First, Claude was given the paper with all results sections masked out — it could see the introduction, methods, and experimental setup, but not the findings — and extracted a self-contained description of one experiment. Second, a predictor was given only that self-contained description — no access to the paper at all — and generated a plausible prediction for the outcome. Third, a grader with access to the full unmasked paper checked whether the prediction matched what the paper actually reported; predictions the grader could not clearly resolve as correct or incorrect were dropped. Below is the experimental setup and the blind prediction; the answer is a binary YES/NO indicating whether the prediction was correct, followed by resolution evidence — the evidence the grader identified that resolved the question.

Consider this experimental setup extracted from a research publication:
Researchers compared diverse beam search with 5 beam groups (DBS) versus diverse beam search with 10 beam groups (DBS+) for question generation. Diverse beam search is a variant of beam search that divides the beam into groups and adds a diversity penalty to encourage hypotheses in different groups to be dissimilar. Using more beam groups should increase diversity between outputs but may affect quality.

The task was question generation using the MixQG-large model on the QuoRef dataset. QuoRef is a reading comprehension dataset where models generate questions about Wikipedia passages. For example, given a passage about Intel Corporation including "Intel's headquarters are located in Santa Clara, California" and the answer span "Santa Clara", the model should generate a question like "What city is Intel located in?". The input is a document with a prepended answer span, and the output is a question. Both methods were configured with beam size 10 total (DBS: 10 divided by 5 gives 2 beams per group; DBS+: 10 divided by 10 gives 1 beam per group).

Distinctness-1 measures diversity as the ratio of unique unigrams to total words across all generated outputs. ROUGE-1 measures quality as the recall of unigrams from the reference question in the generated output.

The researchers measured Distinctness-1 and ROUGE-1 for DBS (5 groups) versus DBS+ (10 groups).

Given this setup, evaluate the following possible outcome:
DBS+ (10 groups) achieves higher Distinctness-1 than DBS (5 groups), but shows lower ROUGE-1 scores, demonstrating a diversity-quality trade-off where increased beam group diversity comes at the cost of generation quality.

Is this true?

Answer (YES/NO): YES